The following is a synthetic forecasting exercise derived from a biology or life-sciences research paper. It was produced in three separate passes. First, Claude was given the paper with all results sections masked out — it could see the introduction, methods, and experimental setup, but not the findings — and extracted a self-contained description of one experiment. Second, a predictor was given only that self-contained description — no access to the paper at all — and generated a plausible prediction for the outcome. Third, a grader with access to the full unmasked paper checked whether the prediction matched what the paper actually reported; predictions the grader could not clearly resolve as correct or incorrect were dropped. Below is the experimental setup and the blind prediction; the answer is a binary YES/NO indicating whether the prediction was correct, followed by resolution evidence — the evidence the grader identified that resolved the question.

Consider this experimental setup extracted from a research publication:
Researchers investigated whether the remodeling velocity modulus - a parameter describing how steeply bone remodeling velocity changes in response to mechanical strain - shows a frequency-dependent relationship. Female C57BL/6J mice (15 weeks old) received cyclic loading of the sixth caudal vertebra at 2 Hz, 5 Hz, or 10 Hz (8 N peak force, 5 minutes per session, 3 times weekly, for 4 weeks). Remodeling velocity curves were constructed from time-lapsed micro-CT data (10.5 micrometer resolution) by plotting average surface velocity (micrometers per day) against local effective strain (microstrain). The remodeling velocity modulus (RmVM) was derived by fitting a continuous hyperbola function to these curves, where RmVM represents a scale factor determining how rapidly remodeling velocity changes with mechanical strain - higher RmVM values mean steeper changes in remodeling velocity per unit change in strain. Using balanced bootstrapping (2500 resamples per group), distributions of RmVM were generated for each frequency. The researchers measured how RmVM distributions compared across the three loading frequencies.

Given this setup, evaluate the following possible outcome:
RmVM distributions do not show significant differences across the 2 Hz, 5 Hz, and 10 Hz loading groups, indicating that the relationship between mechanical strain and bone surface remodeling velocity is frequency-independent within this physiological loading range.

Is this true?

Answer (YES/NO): NO